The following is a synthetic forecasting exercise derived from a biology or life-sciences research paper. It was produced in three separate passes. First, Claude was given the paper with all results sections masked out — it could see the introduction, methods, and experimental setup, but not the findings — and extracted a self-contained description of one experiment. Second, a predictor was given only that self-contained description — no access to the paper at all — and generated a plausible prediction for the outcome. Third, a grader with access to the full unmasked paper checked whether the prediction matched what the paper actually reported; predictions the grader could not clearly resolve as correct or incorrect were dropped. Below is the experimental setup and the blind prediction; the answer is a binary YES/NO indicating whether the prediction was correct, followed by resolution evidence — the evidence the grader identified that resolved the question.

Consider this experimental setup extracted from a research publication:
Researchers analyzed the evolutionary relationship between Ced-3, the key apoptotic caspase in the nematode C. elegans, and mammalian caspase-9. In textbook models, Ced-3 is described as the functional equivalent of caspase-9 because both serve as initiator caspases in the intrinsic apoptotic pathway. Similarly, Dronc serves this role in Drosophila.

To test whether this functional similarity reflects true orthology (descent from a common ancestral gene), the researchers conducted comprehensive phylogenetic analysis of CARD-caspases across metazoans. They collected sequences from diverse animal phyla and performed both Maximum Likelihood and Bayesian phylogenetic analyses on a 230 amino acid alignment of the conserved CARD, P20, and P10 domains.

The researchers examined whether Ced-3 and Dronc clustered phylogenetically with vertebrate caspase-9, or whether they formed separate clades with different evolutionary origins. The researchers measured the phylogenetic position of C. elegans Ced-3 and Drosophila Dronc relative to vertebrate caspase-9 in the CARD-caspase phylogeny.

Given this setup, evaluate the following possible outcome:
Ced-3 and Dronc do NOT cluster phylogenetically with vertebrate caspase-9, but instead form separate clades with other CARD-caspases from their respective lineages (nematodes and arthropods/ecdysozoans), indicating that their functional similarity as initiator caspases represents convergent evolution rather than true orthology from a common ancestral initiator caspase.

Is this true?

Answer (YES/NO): YES